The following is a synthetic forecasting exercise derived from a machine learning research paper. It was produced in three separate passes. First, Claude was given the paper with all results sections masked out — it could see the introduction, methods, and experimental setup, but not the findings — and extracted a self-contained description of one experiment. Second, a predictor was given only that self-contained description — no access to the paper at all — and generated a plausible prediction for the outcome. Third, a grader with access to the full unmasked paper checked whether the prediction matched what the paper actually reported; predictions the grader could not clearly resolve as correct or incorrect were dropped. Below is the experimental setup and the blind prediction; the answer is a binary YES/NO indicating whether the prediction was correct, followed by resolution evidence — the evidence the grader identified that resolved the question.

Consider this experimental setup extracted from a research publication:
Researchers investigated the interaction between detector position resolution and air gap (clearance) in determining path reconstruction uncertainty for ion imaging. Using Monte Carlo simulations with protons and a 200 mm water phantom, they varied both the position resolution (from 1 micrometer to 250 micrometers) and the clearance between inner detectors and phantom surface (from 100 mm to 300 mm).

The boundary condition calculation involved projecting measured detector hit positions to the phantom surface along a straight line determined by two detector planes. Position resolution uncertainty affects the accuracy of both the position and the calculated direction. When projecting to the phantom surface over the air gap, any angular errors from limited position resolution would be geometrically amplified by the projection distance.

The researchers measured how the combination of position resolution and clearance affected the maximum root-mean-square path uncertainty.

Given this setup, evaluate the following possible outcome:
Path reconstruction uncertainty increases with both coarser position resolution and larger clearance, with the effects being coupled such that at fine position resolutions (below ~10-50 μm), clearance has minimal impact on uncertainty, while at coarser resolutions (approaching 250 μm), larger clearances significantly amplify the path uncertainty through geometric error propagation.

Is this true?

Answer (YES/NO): NO